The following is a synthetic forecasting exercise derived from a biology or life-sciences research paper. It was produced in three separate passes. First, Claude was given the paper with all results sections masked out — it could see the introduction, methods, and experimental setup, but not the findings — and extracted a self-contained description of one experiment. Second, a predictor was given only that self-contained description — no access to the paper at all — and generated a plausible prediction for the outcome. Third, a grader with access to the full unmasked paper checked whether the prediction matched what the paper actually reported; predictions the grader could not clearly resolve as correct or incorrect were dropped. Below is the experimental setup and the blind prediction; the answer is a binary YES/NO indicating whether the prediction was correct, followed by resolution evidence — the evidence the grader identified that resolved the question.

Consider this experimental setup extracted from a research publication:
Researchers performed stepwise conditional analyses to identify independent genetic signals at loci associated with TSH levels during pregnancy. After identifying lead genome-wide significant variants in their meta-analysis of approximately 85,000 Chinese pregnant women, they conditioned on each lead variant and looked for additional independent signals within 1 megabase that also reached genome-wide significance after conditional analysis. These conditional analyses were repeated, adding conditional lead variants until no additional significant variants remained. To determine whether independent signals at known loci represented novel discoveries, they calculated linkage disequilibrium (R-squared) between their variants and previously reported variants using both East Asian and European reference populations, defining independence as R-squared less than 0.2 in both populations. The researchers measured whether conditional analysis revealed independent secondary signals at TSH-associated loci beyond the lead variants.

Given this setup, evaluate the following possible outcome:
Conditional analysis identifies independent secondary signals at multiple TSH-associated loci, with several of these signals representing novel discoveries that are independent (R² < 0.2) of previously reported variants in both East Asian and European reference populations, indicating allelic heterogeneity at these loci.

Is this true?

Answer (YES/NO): YES